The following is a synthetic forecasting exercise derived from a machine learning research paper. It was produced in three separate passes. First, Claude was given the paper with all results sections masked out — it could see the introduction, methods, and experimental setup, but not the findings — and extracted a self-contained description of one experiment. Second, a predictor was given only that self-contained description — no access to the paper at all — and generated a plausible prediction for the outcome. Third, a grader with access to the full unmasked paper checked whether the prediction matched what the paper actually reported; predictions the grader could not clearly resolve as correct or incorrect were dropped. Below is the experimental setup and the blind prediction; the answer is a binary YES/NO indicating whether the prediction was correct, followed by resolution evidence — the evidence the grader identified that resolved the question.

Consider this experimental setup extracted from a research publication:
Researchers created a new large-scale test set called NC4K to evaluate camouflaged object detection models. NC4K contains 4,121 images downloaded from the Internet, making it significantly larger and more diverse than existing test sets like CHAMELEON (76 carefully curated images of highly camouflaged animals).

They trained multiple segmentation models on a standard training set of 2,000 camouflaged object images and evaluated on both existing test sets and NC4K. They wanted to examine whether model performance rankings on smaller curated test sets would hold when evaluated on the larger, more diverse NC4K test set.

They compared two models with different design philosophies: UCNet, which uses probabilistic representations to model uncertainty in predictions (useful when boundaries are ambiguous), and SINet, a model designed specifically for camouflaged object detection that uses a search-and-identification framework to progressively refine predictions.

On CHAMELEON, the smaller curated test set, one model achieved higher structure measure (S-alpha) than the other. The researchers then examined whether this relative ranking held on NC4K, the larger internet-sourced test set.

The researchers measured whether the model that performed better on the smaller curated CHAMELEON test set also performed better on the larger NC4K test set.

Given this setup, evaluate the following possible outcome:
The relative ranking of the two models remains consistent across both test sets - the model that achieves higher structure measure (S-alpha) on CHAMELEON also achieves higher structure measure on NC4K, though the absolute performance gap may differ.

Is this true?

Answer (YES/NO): YES